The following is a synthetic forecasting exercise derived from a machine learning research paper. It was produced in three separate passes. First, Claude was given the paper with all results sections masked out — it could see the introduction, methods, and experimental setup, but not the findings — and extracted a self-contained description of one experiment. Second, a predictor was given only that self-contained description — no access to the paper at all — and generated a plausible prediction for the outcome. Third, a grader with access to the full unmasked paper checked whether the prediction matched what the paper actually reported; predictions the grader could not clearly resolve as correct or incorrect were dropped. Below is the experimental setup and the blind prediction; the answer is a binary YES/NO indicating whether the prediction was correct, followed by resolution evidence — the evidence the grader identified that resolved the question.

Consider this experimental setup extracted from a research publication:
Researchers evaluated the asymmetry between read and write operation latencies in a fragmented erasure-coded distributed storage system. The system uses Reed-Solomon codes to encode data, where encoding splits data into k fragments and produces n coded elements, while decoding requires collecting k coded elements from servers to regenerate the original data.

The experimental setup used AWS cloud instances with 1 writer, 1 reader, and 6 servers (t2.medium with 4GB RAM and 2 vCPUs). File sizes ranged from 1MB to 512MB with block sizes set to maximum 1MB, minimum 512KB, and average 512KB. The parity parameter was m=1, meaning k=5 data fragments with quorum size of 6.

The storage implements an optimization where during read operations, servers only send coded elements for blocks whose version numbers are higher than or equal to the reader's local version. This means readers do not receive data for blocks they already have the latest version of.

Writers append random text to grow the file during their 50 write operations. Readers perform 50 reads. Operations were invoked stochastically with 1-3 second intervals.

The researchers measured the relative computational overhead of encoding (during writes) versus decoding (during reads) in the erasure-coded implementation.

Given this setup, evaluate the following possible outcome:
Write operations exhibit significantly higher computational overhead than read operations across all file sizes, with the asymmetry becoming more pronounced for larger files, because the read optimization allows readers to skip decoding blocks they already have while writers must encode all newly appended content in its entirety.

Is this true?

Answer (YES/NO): NO